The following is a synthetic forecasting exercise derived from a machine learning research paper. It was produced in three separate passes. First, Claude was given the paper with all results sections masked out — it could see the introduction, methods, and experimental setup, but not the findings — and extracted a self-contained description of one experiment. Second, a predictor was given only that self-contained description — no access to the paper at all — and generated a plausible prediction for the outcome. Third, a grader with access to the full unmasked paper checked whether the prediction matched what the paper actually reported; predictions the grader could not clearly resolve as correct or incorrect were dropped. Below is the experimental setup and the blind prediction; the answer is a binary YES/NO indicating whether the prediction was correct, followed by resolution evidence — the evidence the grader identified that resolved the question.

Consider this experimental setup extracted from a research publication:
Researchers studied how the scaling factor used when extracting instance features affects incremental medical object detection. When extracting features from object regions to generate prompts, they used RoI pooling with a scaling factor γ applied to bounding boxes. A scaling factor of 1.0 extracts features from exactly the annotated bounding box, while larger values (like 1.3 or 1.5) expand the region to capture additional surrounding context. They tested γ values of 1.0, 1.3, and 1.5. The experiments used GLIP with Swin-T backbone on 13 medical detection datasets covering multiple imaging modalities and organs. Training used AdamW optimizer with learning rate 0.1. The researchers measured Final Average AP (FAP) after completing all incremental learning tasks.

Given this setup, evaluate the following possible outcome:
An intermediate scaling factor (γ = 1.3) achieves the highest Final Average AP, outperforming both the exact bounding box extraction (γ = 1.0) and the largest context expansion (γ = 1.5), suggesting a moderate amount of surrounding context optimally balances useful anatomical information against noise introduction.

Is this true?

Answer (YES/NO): YES